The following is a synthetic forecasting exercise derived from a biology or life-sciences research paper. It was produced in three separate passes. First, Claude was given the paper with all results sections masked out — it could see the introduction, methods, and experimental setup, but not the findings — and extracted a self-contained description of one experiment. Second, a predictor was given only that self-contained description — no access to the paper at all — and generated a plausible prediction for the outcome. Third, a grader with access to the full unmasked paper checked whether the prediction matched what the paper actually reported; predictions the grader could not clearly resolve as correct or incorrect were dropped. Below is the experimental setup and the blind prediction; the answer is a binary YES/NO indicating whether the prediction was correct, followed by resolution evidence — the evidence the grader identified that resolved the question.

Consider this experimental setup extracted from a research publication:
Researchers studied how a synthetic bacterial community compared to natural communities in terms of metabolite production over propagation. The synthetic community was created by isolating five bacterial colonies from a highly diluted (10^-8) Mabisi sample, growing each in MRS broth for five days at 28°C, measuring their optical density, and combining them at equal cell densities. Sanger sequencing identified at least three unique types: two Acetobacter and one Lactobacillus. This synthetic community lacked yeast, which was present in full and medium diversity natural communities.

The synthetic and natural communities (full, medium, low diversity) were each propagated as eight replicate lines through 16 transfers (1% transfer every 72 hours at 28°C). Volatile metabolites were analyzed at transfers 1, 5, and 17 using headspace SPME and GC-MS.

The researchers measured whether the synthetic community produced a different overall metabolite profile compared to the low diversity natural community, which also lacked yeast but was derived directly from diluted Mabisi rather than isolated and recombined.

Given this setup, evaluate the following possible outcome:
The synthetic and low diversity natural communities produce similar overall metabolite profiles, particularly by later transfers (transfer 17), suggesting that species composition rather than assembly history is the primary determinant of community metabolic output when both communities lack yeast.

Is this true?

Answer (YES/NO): NO